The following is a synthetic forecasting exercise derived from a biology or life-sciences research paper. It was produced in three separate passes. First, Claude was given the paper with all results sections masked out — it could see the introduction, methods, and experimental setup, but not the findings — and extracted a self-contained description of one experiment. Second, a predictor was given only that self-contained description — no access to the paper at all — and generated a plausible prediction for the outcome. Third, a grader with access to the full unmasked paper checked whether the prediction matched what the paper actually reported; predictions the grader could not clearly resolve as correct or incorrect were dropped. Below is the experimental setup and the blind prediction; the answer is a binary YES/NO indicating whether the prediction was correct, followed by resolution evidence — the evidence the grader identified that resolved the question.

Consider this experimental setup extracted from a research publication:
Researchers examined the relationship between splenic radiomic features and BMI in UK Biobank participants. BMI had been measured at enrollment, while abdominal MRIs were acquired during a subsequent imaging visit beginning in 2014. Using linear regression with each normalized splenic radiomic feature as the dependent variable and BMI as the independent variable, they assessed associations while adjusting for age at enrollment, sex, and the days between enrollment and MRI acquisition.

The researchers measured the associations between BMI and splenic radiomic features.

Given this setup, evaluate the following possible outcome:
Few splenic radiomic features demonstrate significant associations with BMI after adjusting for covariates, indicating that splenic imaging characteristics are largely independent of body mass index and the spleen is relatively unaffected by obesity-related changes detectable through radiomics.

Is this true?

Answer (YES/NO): NO